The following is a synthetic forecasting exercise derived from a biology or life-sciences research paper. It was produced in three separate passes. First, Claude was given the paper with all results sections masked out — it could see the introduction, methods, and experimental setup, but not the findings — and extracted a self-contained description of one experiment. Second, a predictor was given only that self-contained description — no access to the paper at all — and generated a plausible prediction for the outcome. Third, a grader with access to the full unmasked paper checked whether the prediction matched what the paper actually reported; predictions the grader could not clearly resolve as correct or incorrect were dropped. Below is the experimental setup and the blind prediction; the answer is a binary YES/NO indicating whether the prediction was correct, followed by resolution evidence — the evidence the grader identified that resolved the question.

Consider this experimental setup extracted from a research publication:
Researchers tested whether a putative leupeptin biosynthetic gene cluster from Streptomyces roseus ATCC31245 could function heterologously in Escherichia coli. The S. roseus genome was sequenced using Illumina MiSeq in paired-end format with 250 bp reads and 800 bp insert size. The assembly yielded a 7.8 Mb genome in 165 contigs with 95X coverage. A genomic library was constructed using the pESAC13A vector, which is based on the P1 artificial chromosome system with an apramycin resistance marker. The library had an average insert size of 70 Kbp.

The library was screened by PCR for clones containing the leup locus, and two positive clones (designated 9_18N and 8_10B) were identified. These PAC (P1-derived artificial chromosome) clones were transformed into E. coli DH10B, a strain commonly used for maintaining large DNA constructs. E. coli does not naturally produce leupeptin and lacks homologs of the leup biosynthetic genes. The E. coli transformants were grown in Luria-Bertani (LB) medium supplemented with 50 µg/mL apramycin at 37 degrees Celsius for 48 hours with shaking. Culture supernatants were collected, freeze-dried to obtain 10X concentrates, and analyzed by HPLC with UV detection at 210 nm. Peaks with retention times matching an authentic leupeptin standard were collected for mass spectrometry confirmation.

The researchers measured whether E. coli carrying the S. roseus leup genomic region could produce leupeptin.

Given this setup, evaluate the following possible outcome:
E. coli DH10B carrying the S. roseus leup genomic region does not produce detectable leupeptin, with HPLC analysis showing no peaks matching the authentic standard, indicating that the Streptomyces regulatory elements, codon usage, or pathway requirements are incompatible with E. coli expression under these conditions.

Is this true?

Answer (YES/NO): NO